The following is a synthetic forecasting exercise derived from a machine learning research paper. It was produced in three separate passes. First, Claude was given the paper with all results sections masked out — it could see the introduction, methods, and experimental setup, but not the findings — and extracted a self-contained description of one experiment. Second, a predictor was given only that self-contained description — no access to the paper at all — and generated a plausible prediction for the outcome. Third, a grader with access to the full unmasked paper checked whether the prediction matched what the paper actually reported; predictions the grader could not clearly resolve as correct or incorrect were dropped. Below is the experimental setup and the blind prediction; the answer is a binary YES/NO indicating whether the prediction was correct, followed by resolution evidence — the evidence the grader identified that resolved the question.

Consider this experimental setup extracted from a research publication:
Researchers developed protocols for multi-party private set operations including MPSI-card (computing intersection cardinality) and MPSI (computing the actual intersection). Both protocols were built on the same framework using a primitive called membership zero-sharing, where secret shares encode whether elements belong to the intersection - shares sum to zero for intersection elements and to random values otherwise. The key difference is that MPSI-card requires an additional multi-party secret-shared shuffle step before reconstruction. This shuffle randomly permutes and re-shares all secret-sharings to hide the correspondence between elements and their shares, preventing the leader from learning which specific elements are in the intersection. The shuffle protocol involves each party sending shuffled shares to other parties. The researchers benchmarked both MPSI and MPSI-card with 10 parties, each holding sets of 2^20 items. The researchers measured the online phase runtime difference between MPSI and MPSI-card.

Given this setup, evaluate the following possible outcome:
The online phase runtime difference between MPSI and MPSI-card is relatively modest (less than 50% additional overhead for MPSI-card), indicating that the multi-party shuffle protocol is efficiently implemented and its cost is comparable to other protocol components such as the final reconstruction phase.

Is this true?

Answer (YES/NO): NO